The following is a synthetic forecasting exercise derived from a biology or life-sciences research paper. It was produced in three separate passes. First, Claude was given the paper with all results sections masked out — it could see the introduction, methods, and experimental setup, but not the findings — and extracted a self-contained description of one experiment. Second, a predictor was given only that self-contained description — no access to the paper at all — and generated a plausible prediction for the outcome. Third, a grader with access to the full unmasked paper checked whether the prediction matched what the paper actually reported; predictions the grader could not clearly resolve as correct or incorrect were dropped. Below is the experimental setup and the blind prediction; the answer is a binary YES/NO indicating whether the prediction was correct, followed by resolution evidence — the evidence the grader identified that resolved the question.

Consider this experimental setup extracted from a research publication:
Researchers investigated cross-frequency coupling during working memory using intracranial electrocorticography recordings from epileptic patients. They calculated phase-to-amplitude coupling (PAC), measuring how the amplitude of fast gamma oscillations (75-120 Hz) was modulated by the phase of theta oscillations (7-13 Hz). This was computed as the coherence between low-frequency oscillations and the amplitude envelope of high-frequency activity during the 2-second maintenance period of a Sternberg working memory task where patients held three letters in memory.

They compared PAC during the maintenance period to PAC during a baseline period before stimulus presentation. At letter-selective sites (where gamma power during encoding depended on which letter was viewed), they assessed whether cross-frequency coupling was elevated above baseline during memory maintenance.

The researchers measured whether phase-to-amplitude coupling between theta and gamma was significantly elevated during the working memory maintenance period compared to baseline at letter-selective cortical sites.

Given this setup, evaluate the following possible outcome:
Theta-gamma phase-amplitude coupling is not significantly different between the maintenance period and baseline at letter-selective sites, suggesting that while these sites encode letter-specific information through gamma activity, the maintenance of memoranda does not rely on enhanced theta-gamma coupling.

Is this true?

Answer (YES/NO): NO